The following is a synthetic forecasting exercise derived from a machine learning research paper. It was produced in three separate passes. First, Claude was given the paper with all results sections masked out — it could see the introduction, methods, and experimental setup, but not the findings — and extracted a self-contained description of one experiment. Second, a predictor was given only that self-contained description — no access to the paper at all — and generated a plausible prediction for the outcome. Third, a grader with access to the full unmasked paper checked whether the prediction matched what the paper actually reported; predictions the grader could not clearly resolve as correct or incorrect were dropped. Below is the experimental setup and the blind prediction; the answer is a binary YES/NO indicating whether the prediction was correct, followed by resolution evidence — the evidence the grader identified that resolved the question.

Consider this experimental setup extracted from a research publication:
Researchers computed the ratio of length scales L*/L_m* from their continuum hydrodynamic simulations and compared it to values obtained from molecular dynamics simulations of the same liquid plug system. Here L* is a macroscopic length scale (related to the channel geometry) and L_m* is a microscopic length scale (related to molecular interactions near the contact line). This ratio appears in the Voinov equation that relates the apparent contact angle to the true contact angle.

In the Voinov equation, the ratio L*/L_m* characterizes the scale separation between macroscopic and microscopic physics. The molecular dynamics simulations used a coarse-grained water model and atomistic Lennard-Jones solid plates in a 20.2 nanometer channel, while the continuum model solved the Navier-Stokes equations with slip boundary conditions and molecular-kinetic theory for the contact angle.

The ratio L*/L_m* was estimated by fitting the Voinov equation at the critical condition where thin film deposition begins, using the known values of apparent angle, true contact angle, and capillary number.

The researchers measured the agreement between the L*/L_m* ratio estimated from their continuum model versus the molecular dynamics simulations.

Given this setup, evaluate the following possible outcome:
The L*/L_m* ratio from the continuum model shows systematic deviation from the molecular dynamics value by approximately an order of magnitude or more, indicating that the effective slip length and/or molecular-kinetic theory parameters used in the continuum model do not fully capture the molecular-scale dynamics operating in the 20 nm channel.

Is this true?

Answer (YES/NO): NO